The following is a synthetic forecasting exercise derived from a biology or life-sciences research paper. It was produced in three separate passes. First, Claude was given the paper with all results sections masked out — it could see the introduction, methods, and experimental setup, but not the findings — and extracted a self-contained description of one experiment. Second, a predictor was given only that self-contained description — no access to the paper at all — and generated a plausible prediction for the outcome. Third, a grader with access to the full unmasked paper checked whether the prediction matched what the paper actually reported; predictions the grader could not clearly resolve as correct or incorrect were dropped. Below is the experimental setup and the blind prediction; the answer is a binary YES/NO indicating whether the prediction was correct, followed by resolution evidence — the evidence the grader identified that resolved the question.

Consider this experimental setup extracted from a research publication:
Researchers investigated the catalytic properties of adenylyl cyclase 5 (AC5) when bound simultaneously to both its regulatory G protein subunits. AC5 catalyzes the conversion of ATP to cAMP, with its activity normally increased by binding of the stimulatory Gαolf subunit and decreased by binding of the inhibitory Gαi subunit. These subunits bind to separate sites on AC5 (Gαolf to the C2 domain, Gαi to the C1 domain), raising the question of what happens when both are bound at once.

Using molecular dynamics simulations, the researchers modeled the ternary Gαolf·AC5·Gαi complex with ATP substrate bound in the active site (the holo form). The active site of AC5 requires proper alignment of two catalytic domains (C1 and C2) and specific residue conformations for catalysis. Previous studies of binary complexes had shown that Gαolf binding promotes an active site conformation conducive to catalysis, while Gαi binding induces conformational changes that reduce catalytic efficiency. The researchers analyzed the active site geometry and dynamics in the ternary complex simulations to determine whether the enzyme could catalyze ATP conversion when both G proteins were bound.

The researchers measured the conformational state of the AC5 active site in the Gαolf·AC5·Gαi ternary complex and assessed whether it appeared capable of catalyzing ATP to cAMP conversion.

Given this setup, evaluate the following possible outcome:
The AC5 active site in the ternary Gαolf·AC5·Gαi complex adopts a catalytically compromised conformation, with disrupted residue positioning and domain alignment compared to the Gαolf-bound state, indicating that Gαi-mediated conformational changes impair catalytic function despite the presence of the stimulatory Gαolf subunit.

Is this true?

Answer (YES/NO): YES